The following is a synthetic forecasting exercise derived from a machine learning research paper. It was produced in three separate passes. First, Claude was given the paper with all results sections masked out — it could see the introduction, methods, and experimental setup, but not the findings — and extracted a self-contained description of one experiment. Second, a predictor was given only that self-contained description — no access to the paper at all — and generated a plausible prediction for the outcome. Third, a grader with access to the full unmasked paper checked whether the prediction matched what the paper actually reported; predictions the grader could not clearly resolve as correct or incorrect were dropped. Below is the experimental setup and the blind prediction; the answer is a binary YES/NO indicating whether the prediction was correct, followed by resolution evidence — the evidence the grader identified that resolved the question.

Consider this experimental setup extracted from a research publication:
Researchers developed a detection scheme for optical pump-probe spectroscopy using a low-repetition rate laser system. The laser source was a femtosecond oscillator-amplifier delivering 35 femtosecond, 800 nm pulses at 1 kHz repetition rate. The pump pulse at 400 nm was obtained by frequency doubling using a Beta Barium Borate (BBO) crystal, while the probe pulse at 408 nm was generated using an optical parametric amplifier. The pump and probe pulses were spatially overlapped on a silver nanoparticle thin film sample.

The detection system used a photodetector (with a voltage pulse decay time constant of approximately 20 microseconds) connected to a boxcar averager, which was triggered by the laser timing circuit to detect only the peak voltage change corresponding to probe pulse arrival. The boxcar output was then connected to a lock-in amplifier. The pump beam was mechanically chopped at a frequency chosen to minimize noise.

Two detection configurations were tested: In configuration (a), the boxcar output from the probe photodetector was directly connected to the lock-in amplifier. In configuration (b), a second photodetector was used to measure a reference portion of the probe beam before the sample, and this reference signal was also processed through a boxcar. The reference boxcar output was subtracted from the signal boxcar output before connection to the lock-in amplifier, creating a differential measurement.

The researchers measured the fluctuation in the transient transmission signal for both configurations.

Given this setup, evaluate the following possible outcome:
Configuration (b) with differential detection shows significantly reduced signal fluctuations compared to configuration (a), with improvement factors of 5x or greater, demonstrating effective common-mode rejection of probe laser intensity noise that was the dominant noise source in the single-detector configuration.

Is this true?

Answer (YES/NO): NO